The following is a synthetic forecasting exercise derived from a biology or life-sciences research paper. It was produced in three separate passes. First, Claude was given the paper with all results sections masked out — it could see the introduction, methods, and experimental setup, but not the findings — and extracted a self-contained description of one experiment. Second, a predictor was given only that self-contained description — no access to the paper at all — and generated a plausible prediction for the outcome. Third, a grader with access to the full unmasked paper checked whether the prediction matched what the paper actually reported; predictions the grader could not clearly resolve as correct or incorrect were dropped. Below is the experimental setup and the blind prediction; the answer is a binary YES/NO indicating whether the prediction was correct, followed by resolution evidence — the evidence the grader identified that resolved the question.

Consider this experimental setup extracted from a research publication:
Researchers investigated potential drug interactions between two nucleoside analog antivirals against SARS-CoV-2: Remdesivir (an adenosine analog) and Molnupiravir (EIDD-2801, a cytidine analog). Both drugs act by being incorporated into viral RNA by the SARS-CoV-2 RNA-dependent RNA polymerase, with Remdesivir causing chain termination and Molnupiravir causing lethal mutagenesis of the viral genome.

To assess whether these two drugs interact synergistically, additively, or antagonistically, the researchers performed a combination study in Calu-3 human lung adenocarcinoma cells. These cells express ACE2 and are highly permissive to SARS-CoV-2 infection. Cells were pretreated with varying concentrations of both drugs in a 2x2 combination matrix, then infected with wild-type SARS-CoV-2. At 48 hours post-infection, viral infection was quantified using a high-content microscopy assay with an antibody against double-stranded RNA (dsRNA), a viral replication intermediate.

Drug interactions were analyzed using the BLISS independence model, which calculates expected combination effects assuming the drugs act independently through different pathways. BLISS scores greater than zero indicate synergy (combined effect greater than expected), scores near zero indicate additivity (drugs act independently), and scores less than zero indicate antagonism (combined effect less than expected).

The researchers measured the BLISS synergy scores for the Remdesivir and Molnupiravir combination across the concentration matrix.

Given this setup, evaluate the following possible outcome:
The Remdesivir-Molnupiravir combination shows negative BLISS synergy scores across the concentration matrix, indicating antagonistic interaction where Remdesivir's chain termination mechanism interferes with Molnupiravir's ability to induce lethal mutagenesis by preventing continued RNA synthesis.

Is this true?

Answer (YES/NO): NO